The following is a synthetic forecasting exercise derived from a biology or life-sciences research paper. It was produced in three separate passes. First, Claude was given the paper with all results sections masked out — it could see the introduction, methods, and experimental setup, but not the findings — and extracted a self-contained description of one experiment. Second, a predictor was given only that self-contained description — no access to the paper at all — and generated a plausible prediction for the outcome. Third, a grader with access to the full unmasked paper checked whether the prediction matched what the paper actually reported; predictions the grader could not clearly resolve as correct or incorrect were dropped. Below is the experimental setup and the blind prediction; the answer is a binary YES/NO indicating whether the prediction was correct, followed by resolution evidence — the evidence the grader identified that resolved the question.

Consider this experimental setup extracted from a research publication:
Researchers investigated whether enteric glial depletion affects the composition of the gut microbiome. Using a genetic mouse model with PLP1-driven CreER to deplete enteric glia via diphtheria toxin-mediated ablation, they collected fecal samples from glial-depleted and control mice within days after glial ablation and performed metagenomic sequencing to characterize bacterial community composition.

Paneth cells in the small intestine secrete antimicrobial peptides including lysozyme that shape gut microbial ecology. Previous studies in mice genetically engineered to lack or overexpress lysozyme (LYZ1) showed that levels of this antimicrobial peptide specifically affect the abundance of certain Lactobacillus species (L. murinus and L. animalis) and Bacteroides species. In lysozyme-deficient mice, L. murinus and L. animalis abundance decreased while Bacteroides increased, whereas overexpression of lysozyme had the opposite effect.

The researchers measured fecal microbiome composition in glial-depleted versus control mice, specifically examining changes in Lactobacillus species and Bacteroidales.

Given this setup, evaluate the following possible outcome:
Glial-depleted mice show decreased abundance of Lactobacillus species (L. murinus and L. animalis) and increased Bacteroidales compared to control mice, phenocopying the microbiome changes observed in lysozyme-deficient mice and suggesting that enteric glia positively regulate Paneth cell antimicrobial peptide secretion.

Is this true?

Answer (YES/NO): YES